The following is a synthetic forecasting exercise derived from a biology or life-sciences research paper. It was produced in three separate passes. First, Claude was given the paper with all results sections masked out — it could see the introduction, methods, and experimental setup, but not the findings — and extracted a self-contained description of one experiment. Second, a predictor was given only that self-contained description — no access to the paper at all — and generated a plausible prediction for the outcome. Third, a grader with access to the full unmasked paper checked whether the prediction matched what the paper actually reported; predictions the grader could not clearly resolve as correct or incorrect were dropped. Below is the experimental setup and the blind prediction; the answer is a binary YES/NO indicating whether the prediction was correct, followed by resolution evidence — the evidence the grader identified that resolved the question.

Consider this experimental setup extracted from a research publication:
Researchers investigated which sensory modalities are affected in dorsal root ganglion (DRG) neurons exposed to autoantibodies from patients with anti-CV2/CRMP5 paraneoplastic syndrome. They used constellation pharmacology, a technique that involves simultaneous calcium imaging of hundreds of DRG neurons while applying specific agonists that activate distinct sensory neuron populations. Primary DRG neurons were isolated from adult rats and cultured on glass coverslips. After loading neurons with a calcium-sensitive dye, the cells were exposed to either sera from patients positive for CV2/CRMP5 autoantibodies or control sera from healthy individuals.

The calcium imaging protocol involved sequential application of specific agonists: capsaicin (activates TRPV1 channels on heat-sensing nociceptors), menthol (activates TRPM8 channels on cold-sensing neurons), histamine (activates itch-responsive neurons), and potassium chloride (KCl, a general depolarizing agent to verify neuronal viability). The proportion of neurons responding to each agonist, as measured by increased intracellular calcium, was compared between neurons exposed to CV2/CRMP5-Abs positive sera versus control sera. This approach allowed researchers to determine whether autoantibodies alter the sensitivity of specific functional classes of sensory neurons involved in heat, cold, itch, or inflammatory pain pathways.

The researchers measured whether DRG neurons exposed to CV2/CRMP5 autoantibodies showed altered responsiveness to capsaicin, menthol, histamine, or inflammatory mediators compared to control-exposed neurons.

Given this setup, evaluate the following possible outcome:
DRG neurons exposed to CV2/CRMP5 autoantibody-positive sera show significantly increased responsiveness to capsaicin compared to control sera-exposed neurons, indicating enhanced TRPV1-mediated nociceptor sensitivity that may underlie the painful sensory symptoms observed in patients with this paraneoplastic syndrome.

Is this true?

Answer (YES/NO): NO